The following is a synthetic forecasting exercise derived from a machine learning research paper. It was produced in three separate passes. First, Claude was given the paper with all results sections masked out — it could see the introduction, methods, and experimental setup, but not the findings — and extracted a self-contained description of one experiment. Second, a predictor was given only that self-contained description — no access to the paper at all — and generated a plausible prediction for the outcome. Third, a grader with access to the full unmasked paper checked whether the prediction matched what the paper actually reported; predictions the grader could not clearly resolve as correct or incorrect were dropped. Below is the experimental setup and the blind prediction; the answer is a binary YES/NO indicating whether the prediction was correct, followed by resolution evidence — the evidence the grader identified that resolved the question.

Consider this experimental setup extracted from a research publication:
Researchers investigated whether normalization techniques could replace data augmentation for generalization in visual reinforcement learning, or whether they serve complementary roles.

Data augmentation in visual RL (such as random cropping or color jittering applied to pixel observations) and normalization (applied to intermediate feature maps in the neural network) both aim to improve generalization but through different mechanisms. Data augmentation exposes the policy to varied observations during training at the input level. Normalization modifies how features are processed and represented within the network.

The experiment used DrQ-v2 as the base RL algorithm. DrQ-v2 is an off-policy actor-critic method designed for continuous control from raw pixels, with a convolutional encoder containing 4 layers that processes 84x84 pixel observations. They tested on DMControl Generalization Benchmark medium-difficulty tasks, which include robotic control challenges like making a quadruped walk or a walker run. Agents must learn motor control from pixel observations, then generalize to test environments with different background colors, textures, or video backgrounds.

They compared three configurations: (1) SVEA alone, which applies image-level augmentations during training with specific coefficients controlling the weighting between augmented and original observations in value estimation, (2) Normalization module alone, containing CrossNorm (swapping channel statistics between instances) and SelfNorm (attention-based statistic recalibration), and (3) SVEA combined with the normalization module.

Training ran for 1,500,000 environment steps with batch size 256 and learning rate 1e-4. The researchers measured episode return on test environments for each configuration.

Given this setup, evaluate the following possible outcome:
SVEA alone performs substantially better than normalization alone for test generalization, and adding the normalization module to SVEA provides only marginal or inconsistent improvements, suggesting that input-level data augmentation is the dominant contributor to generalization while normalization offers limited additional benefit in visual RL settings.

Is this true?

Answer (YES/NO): NO